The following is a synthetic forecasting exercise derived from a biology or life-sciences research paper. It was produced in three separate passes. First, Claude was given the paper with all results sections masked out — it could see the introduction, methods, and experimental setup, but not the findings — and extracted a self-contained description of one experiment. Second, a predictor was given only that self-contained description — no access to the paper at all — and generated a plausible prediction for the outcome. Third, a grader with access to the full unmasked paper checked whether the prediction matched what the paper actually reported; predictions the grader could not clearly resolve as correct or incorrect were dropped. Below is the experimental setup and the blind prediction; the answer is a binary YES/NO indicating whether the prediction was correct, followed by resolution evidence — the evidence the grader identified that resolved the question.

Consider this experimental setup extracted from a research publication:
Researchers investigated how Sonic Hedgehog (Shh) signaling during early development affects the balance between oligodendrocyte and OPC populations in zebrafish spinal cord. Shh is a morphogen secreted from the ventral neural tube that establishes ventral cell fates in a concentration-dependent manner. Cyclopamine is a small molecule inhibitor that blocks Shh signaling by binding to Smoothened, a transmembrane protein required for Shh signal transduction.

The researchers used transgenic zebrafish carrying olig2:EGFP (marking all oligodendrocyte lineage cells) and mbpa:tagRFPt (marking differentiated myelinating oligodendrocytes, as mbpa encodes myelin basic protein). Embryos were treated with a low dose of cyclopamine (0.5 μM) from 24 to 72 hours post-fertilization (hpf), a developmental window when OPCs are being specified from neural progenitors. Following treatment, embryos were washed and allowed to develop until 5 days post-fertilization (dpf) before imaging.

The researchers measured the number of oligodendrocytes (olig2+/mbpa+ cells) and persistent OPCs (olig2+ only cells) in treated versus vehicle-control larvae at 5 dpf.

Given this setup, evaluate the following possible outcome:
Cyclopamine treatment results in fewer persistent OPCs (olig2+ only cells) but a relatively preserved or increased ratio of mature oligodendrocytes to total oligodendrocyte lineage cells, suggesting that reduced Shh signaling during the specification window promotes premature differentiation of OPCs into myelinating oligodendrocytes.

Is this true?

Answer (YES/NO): NO